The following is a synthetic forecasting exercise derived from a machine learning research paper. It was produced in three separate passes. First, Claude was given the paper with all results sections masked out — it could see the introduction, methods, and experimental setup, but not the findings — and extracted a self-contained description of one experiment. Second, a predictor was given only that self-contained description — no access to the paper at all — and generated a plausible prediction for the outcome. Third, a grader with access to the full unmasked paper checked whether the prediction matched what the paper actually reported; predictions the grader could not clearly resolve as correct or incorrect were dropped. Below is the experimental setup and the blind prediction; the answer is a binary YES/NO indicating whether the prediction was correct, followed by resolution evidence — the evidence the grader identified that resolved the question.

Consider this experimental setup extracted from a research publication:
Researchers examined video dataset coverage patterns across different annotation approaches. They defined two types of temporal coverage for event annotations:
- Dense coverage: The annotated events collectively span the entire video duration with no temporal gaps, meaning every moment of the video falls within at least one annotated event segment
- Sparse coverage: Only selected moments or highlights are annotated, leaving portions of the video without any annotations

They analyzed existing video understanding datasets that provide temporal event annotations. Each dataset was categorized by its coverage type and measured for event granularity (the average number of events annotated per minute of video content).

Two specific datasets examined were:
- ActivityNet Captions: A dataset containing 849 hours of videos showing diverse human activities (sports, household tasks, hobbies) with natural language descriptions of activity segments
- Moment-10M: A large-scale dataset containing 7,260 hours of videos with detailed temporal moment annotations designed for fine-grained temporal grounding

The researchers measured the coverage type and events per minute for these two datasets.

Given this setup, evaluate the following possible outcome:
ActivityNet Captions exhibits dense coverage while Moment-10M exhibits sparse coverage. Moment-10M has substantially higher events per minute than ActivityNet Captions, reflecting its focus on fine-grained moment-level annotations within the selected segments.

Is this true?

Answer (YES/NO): NO